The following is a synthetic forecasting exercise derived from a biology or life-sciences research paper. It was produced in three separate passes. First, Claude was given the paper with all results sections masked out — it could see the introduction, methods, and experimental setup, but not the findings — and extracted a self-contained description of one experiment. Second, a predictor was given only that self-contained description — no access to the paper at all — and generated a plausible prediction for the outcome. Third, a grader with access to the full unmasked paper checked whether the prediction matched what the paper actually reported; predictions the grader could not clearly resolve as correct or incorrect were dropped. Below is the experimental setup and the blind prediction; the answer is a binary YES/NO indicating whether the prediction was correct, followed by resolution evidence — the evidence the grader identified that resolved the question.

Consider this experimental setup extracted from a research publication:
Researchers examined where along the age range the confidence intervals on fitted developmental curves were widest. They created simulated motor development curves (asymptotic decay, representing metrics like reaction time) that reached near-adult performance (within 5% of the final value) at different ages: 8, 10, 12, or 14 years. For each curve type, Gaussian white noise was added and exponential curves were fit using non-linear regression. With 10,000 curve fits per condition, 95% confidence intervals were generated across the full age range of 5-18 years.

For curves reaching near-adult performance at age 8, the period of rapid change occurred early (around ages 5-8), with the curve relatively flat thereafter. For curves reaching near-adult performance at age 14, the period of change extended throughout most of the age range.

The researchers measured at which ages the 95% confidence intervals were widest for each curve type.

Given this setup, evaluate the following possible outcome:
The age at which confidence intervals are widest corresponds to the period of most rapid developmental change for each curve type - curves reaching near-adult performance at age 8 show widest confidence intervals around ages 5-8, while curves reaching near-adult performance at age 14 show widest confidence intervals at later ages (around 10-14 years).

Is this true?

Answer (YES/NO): NO